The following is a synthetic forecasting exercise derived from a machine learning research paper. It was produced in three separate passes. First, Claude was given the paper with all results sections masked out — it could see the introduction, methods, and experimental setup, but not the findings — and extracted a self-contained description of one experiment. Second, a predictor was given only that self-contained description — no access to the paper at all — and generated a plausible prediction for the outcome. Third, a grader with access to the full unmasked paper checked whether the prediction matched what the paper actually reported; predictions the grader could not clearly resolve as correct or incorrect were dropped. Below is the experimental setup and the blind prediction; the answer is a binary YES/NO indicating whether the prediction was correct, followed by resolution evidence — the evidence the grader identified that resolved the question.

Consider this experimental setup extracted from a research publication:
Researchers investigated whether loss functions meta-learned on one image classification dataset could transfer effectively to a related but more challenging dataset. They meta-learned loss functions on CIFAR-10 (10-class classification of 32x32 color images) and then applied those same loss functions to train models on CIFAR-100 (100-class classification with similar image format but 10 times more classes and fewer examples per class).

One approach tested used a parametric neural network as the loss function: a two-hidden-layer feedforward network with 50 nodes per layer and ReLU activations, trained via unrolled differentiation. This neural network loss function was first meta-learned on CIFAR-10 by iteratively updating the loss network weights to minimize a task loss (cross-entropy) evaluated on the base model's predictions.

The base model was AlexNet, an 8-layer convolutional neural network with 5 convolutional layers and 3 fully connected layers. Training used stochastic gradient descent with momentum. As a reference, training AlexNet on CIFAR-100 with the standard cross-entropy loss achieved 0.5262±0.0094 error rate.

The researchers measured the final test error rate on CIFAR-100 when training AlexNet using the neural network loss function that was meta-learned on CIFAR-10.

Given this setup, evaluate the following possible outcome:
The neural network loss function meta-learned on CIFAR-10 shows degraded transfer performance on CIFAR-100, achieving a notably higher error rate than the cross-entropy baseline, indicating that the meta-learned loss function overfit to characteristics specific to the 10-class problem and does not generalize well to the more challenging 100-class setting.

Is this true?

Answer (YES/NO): YES